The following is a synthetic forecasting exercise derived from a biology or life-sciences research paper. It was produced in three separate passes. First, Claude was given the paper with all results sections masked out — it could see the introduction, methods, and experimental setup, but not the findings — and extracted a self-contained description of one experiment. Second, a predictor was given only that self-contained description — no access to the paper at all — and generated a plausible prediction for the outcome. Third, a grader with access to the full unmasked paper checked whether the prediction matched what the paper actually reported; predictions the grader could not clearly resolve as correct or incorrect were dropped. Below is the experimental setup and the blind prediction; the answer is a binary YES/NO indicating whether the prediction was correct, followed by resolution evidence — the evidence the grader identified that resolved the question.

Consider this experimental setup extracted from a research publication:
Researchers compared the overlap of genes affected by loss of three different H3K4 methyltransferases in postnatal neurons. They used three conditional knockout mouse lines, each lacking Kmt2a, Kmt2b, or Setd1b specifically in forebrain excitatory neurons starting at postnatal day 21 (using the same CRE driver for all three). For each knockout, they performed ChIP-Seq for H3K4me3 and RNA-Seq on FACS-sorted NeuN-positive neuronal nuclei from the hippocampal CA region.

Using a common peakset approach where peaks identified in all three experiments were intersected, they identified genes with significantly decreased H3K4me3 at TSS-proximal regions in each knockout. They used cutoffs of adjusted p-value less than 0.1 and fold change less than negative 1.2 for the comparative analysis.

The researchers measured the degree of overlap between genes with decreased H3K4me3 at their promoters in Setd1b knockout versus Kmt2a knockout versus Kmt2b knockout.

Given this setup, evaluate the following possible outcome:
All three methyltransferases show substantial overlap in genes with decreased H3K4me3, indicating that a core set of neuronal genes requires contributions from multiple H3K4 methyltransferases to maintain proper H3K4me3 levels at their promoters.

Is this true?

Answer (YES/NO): NO